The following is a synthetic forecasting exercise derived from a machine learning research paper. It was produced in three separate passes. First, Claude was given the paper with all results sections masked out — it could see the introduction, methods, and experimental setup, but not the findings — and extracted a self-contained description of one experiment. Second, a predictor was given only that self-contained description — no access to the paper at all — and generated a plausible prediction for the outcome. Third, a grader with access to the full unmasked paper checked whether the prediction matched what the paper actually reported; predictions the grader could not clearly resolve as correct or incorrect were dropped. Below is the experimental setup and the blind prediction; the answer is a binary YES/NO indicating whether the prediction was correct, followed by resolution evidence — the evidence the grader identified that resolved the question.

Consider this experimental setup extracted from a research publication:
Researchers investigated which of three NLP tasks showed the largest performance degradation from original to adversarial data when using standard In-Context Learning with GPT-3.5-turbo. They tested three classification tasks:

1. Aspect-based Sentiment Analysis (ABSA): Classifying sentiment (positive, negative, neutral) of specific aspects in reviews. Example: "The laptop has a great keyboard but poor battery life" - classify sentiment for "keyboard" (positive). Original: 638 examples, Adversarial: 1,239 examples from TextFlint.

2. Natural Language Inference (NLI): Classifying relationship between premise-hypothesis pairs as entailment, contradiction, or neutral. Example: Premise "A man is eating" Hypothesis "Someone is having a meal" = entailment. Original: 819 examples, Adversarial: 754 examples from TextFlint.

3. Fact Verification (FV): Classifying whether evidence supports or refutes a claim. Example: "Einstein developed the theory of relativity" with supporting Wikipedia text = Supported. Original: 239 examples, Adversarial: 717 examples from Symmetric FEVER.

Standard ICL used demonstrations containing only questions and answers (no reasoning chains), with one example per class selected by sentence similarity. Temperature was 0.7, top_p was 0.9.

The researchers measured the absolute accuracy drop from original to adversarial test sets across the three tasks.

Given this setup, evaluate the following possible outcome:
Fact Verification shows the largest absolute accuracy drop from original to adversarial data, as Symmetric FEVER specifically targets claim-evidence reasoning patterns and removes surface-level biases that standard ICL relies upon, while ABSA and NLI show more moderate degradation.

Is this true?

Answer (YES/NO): YES